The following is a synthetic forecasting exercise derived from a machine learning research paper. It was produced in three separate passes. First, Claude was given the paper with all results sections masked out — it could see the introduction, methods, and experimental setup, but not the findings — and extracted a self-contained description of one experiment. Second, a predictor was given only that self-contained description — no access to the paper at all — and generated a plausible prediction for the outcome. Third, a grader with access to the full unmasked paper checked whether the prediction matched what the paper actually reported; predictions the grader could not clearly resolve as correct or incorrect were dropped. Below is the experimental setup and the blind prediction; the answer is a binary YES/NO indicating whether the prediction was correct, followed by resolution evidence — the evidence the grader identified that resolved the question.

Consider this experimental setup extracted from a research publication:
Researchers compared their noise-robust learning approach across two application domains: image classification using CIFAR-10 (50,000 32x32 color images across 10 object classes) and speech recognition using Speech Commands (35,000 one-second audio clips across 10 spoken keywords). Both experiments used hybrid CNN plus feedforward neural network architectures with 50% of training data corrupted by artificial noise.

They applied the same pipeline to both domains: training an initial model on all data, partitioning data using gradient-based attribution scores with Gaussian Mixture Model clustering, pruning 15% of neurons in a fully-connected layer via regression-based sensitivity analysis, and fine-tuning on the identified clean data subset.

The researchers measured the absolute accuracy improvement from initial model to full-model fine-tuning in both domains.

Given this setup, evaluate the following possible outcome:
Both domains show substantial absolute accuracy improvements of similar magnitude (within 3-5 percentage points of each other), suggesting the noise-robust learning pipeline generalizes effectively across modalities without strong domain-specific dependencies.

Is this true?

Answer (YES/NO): YES